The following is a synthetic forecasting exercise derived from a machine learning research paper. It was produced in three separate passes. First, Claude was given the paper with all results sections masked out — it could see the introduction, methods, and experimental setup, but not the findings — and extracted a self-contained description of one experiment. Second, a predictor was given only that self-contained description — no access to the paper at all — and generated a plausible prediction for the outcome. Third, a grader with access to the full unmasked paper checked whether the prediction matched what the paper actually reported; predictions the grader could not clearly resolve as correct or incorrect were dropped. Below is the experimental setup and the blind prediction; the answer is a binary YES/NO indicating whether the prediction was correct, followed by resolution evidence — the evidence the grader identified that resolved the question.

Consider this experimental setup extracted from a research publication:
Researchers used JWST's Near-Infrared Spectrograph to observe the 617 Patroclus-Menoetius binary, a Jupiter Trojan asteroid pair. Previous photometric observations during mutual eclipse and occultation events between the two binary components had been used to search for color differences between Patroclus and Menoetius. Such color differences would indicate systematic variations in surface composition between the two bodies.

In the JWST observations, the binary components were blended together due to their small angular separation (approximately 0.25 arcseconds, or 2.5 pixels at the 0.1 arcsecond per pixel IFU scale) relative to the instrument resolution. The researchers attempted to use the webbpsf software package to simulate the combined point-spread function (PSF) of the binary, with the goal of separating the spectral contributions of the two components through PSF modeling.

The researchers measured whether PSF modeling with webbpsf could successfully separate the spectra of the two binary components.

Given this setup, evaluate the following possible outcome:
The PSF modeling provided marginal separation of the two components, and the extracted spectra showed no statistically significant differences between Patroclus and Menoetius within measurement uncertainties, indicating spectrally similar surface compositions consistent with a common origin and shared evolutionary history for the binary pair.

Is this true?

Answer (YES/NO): NO